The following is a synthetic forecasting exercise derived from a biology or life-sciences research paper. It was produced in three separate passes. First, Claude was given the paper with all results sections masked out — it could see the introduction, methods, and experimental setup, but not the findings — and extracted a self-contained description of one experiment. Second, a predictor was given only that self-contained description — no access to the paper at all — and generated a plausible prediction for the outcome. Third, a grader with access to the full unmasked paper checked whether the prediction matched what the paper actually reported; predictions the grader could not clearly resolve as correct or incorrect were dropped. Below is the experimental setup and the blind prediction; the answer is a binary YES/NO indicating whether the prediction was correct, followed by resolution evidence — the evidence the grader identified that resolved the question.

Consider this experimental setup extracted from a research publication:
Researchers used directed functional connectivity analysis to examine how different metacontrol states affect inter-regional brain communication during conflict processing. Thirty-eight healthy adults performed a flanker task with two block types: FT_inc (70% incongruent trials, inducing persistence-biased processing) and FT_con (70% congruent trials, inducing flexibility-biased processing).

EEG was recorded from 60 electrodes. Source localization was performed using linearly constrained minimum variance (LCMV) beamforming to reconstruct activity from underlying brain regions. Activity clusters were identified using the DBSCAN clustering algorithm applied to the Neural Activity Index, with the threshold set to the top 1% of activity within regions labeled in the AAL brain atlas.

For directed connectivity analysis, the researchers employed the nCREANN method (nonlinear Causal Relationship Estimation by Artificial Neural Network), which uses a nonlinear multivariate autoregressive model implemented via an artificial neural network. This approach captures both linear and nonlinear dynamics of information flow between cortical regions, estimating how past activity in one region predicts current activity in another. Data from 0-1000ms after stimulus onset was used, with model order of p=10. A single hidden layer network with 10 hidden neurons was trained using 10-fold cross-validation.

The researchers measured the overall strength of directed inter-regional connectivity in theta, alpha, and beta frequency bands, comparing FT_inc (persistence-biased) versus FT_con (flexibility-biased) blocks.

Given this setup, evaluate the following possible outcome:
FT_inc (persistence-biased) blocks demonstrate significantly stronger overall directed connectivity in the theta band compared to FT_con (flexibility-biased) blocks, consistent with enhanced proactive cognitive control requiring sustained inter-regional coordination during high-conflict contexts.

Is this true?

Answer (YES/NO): NO